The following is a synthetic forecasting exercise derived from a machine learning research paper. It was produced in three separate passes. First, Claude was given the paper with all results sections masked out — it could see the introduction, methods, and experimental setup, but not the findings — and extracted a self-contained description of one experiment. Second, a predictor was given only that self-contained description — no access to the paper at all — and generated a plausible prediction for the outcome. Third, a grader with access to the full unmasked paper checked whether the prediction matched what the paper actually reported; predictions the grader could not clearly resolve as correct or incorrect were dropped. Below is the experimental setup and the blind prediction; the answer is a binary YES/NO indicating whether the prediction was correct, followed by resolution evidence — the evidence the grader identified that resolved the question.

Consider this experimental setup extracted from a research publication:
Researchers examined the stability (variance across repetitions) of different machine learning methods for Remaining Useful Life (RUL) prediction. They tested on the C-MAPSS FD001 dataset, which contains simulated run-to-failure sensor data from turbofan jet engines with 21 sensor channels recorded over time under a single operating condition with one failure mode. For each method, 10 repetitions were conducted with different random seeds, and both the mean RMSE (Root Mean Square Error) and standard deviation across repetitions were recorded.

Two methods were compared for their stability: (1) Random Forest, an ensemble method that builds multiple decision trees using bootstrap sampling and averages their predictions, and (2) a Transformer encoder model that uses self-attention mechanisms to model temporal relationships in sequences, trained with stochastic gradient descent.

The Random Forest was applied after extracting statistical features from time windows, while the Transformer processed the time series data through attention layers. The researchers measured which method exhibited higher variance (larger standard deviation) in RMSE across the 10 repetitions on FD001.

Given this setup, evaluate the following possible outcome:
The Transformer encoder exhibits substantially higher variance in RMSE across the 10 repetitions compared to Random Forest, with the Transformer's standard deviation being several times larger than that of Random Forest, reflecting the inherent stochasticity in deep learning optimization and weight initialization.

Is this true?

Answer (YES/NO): YES